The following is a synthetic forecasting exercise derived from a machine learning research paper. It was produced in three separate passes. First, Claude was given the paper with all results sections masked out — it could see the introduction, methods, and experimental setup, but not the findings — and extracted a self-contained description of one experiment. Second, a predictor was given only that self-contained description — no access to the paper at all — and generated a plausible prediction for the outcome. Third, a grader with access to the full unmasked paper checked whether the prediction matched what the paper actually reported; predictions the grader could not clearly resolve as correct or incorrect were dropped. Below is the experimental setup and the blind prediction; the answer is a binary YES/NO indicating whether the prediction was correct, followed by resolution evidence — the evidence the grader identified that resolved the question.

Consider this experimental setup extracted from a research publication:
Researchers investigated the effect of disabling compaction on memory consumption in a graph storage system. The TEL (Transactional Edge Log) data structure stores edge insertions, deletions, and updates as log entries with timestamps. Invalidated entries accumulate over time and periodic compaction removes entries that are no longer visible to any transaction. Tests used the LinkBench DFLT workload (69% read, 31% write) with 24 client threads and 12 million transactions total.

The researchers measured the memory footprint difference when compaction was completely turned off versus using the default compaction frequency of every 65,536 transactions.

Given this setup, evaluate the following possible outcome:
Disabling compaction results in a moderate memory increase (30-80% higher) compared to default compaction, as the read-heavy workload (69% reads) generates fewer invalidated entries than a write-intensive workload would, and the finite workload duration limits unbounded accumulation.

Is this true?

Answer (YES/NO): YES